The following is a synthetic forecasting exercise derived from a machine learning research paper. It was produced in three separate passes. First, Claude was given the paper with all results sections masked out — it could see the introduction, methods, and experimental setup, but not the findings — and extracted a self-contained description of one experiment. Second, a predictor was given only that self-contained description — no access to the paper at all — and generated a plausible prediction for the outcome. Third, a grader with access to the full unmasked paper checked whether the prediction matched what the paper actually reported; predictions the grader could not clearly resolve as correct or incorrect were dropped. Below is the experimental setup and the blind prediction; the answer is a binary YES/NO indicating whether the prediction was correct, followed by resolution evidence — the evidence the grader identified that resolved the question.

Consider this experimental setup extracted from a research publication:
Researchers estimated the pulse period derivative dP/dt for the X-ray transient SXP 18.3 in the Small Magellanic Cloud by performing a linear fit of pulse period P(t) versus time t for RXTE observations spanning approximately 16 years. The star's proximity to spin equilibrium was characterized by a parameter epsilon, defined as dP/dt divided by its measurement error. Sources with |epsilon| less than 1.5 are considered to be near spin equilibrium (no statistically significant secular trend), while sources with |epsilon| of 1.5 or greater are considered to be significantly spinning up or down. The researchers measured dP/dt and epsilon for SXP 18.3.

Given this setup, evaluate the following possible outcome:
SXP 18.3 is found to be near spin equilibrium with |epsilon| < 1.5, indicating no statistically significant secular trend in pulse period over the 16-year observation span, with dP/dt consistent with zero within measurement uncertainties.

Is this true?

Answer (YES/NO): YES